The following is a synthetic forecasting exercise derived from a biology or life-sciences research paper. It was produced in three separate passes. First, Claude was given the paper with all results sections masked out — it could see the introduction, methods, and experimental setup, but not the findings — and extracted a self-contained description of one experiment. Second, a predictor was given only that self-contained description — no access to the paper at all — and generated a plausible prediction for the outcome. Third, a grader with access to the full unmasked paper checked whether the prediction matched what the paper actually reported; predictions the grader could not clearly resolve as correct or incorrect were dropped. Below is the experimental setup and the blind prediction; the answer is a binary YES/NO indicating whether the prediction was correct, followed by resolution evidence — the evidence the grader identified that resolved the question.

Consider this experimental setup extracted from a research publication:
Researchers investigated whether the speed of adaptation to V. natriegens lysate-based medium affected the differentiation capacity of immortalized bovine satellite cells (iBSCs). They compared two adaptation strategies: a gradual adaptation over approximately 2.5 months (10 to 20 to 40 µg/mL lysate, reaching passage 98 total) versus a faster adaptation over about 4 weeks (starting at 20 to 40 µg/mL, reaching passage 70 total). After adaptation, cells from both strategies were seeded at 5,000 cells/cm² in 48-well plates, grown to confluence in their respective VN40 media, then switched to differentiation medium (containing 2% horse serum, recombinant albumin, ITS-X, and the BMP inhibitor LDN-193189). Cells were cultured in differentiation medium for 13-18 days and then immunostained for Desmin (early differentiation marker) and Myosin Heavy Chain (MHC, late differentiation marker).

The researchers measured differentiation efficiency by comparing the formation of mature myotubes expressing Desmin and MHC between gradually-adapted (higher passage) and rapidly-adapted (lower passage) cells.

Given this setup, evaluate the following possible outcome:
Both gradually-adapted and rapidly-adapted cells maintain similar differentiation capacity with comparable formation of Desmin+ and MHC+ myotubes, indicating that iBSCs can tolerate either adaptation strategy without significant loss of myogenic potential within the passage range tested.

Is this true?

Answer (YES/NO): NO